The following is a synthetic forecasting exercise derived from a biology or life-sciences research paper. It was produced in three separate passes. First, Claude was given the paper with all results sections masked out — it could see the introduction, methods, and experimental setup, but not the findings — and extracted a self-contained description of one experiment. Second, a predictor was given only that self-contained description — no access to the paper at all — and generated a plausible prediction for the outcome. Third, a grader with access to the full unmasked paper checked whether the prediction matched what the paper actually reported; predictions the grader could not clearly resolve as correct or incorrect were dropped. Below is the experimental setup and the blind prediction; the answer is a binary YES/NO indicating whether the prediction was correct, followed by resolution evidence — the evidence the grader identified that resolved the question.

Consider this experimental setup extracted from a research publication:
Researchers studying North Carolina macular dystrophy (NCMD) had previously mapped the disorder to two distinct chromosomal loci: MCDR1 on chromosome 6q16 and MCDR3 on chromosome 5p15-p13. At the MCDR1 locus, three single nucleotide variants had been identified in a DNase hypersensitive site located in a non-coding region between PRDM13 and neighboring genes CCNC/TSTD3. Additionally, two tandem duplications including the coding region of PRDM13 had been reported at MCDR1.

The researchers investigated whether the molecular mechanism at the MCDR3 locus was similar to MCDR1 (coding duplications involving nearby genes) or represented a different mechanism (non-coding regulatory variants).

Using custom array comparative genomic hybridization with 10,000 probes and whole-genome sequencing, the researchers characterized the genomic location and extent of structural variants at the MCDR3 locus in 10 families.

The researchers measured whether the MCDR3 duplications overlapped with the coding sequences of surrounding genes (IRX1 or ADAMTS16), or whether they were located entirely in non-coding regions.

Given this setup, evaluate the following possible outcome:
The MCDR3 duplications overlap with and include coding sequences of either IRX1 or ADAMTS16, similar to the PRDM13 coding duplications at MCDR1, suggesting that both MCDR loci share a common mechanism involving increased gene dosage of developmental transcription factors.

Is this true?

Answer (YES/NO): NO